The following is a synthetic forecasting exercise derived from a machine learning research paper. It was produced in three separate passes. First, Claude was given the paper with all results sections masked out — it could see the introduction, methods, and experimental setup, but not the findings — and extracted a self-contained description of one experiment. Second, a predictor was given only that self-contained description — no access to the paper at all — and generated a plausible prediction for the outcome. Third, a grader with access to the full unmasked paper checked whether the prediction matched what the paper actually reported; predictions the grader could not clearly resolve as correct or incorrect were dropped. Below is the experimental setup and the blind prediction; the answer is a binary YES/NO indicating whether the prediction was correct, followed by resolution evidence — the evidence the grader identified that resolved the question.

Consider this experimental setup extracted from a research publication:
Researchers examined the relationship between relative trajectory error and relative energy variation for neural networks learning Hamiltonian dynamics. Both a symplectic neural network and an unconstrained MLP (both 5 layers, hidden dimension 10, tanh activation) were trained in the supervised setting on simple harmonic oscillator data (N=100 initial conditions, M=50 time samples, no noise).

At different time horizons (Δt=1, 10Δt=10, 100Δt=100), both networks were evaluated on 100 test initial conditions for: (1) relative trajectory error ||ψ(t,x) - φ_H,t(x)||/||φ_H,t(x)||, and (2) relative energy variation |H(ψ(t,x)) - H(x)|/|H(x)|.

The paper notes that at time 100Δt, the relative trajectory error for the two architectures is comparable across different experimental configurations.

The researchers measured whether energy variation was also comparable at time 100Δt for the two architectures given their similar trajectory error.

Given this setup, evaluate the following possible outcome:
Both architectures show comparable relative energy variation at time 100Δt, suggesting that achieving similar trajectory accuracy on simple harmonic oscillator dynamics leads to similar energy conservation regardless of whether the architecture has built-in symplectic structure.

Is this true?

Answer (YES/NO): NO